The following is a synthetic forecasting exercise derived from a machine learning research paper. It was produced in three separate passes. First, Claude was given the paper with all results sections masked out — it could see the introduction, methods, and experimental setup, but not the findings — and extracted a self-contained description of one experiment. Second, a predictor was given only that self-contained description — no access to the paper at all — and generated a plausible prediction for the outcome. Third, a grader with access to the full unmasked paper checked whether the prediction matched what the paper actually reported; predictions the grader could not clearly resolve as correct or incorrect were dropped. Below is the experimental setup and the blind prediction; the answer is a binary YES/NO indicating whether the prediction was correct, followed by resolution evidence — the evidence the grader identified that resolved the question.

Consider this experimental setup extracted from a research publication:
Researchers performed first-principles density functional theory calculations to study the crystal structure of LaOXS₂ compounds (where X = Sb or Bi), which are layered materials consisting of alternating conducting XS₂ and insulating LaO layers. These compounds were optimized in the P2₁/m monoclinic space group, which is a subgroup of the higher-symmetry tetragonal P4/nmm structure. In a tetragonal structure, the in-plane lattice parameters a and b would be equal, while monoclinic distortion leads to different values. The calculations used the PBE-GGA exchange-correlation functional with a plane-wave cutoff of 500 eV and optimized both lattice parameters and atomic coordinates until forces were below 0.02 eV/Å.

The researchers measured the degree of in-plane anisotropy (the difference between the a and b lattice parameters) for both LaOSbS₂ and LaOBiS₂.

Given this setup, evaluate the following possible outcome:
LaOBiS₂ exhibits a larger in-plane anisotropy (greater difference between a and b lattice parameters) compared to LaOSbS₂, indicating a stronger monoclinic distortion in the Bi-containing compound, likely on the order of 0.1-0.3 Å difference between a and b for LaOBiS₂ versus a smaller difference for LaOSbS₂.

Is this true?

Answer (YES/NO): NO